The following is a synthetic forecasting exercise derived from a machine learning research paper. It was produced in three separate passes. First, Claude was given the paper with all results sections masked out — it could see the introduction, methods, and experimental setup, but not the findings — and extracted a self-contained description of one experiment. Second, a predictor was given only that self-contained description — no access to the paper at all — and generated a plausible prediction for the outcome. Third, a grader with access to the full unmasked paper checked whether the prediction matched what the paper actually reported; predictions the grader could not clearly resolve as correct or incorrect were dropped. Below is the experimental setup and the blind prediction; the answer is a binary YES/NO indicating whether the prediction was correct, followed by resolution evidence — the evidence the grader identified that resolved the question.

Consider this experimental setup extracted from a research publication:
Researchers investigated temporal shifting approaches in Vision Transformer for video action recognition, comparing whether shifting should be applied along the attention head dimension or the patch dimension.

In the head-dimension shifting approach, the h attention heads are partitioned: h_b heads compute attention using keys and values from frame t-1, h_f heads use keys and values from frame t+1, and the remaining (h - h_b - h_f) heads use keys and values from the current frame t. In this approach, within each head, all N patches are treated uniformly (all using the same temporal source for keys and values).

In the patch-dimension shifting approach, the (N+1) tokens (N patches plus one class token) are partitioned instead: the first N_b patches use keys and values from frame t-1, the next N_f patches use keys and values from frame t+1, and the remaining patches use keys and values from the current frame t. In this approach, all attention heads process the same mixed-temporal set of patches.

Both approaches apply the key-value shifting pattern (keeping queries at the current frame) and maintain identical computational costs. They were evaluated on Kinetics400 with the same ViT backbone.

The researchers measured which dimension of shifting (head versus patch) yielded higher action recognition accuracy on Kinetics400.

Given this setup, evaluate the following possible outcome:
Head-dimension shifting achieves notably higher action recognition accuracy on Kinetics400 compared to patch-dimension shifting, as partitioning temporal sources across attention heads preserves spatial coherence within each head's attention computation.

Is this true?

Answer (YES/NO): NO